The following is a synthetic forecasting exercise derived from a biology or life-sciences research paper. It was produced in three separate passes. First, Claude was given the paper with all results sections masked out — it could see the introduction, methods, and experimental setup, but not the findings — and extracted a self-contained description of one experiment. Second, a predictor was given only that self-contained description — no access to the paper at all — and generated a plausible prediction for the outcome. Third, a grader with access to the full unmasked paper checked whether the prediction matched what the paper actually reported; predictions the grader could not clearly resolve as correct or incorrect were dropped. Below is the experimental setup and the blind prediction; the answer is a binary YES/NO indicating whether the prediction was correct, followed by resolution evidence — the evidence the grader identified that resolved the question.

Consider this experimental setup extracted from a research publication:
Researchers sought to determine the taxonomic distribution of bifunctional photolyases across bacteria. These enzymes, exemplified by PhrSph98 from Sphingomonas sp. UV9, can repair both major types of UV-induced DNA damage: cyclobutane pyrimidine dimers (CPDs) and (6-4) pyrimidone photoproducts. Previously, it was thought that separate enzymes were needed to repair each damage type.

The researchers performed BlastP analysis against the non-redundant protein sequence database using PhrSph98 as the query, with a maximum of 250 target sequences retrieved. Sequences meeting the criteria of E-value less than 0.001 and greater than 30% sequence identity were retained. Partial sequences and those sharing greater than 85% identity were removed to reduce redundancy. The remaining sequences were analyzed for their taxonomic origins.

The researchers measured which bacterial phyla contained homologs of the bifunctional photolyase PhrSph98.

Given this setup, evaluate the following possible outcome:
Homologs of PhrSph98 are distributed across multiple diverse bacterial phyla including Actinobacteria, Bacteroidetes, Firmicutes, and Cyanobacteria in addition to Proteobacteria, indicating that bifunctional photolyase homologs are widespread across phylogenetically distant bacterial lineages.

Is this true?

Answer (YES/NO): NO